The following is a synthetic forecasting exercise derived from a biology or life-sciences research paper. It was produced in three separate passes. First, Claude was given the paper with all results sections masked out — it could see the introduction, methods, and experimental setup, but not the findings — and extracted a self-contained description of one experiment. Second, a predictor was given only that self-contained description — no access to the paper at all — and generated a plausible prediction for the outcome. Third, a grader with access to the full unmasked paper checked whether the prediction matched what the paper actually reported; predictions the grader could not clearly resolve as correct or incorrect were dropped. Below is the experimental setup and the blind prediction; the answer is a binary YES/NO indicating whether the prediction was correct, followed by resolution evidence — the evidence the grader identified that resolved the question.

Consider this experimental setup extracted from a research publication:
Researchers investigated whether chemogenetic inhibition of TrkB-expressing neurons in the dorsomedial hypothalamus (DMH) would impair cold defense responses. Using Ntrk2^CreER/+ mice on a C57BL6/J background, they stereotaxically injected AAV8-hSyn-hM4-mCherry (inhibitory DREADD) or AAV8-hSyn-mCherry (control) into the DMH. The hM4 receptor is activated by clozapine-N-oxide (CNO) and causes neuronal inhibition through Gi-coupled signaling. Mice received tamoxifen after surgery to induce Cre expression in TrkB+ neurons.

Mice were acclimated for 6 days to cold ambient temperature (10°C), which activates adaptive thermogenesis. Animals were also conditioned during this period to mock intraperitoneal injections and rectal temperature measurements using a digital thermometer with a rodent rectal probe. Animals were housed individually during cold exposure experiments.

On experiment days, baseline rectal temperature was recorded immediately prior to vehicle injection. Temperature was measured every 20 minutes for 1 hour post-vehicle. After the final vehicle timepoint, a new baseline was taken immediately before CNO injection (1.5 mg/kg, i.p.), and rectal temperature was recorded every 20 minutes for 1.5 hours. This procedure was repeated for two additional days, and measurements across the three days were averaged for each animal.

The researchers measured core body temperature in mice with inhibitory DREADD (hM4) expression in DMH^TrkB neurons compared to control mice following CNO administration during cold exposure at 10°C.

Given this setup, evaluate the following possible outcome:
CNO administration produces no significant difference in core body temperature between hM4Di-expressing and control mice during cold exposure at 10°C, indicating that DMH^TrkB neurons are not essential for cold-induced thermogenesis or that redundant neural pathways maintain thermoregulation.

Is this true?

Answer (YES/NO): NO